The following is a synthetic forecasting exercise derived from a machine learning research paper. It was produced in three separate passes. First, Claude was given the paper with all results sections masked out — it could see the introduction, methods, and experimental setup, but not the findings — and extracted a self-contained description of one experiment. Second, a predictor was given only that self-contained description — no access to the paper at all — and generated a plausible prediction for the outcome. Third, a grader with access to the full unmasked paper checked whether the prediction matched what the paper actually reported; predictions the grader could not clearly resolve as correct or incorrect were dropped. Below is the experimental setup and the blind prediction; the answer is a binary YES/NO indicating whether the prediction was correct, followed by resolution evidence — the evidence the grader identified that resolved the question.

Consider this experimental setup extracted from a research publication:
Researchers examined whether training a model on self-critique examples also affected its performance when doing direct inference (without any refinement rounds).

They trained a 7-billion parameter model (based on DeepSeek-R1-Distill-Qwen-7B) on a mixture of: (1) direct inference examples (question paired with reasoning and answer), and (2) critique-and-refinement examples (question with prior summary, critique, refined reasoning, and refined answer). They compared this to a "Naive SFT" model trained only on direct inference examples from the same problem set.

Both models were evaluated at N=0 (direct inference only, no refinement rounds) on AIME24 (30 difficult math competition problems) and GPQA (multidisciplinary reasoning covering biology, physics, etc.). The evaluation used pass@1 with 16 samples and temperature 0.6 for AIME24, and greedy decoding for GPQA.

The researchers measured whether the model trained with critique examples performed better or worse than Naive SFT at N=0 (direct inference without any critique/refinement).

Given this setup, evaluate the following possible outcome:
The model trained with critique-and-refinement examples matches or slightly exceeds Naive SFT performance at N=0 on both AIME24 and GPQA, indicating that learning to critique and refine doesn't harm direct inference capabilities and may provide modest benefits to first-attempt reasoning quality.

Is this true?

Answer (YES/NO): NO